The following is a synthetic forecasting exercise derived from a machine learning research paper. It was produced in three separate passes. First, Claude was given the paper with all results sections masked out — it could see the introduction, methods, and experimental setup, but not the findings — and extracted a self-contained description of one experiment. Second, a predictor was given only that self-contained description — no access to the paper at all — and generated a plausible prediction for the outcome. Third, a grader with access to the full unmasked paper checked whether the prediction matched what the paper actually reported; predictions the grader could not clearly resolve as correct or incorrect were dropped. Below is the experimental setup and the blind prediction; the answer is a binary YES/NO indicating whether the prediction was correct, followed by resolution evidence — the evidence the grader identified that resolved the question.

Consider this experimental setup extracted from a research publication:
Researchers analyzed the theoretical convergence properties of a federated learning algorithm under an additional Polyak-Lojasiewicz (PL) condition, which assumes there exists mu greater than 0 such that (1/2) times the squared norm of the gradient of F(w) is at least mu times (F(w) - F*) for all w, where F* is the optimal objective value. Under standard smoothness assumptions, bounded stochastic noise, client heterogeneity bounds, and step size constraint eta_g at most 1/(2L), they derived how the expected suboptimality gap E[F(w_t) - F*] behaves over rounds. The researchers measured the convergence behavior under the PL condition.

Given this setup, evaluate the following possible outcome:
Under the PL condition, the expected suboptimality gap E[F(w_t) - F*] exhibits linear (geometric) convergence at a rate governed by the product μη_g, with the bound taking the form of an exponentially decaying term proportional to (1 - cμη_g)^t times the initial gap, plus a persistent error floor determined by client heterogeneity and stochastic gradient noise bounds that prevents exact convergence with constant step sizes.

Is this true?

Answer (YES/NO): YES